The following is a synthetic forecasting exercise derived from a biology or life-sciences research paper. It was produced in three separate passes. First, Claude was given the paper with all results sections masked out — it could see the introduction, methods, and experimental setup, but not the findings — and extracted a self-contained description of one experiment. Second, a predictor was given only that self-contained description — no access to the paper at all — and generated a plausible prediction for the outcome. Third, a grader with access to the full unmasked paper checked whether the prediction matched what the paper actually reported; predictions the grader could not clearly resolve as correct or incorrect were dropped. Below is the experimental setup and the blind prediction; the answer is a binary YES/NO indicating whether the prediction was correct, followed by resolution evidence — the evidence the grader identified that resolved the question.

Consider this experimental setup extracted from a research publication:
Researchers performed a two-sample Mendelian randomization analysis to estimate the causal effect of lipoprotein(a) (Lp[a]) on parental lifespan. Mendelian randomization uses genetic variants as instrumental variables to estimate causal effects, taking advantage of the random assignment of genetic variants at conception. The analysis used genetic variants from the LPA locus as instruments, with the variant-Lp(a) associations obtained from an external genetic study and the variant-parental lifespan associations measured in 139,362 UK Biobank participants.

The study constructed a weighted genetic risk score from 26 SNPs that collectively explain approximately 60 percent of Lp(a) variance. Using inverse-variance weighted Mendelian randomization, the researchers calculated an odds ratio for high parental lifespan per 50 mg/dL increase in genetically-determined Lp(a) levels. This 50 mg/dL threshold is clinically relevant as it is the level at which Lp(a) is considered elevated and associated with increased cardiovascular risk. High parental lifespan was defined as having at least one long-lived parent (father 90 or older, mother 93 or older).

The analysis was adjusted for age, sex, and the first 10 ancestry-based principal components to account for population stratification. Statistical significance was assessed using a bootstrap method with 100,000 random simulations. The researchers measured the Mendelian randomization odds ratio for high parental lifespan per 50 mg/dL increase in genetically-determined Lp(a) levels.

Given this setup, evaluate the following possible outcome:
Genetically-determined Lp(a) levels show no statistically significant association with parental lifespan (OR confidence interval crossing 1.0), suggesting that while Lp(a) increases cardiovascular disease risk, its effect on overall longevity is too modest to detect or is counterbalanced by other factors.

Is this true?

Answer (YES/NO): NO